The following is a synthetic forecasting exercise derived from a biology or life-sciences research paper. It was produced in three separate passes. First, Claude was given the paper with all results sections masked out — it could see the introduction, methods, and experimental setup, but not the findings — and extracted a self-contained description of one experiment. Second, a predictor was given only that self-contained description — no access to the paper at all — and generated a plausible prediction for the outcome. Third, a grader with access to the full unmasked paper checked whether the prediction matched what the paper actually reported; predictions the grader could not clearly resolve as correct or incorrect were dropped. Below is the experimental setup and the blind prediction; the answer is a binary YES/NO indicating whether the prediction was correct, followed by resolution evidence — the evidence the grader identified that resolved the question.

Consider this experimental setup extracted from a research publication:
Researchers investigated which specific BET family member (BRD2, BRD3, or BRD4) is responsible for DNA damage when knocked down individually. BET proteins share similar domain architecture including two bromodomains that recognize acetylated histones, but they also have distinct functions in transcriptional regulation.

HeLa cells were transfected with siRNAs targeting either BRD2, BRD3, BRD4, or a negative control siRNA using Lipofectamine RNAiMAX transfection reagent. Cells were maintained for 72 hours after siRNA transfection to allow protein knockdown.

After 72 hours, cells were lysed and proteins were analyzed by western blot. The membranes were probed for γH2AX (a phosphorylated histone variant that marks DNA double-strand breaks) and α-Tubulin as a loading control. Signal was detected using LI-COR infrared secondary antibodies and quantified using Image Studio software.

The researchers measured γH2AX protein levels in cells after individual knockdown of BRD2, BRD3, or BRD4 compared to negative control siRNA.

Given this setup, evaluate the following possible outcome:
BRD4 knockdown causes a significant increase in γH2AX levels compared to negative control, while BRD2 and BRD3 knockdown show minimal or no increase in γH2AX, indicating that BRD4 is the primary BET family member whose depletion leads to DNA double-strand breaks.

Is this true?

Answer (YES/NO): NO